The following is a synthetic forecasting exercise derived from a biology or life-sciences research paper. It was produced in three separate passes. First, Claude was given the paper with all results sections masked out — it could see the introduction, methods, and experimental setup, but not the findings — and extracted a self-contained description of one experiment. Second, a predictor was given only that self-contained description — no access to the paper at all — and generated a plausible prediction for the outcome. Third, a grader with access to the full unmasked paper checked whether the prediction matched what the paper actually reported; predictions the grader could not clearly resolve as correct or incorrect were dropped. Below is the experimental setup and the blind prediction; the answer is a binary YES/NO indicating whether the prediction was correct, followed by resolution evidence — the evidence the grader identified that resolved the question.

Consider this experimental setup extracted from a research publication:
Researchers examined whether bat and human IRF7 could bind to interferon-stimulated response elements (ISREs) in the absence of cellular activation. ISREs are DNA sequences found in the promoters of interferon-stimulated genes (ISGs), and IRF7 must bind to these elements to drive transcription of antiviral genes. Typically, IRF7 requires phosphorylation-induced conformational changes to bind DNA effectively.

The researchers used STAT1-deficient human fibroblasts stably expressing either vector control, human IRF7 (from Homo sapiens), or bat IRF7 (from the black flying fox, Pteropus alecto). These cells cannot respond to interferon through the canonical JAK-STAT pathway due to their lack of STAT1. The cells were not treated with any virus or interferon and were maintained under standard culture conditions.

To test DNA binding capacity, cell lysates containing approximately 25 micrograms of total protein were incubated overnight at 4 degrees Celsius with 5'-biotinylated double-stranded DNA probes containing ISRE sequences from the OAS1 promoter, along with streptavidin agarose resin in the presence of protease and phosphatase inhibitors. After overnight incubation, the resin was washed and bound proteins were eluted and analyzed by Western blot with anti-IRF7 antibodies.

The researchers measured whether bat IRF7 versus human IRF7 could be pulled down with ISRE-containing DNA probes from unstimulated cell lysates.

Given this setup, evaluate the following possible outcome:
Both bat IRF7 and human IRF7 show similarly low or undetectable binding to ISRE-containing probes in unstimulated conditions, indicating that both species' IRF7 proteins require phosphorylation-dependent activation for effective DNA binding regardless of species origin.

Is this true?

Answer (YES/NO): NO